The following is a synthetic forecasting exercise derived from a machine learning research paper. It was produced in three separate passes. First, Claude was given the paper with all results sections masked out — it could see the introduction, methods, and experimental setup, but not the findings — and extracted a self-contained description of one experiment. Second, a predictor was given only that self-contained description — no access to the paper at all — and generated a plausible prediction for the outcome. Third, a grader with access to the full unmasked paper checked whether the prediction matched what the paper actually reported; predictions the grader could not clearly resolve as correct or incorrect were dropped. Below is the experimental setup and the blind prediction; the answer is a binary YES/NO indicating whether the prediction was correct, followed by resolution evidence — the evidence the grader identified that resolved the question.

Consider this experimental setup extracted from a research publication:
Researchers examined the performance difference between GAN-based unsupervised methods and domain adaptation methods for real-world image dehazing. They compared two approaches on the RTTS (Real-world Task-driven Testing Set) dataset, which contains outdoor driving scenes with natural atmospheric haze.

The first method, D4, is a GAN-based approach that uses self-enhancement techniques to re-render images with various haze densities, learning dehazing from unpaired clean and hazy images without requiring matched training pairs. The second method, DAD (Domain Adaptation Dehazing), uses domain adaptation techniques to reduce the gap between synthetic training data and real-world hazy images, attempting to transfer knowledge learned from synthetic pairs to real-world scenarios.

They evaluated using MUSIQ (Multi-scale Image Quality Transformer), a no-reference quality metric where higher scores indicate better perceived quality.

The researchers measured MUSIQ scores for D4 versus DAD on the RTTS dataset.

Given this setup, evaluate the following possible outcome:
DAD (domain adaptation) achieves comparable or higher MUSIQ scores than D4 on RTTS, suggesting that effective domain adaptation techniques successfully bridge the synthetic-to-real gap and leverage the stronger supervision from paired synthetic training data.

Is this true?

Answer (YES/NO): NO